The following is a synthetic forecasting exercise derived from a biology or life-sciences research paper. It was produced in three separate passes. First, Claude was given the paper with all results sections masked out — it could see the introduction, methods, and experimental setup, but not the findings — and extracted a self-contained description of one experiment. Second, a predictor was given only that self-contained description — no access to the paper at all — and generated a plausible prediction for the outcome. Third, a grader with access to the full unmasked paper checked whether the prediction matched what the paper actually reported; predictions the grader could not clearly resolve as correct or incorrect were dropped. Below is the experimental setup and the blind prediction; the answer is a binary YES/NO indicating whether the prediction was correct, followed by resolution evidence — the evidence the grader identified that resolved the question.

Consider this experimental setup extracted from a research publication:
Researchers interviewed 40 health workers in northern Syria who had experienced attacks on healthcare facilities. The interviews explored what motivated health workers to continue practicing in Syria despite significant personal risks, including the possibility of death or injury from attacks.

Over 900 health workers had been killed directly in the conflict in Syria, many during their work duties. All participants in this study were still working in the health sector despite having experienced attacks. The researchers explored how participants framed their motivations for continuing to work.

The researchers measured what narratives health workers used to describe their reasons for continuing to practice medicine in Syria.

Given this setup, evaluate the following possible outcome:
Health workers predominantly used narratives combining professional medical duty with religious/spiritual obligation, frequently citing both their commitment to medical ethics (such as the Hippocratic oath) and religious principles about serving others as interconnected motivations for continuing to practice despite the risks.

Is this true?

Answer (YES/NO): NO